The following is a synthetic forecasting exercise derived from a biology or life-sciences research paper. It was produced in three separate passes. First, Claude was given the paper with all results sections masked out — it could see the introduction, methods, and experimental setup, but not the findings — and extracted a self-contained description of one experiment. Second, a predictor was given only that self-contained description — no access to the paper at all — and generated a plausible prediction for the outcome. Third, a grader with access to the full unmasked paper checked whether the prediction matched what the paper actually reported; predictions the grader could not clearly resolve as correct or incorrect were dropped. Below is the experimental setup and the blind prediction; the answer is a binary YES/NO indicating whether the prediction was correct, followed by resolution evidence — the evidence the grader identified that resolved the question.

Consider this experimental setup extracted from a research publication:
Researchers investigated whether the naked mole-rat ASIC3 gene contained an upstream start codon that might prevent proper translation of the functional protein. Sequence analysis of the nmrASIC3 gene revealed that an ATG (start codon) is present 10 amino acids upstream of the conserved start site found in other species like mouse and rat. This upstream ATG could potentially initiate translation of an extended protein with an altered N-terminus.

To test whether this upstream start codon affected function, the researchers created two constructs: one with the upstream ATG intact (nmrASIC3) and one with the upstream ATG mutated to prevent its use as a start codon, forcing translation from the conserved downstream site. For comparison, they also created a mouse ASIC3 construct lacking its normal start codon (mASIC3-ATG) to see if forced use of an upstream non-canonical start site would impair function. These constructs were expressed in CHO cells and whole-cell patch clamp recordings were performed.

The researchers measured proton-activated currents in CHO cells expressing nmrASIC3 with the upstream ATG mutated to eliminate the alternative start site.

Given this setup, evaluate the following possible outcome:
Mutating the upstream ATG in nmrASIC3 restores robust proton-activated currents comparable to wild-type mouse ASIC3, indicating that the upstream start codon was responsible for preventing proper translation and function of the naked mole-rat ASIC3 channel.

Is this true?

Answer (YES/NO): NO